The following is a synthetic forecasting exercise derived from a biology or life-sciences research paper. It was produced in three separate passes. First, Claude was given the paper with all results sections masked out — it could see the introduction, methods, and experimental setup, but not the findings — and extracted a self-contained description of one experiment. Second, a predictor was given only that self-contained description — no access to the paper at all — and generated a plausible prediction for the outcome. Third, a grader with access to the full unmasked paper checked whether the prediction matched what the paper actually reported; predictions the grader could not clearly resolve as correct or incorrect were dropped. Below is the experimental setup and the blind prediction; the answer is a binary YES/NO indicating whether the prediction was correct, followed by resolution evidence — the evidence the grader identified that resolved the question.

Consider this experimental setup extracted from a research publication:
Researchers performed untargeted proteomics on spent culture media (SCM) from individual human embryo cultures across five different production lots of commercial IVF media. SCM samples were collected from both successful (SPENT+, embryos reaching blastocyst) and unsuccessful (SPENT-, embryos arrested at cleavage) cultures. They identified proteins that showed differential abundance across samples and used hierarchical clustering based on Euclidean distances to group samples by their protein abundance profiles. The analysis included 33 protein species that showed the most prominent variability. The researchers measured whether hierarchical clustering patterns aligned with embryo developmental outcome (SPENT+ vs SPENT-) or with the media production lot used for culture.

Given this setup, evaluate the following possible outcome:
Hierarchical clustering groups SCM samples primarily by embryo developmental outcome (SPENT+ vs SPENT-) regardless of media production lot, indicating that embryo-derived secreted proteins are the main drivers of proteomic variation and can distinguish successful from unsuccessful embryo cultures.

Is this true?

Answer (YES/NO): NO